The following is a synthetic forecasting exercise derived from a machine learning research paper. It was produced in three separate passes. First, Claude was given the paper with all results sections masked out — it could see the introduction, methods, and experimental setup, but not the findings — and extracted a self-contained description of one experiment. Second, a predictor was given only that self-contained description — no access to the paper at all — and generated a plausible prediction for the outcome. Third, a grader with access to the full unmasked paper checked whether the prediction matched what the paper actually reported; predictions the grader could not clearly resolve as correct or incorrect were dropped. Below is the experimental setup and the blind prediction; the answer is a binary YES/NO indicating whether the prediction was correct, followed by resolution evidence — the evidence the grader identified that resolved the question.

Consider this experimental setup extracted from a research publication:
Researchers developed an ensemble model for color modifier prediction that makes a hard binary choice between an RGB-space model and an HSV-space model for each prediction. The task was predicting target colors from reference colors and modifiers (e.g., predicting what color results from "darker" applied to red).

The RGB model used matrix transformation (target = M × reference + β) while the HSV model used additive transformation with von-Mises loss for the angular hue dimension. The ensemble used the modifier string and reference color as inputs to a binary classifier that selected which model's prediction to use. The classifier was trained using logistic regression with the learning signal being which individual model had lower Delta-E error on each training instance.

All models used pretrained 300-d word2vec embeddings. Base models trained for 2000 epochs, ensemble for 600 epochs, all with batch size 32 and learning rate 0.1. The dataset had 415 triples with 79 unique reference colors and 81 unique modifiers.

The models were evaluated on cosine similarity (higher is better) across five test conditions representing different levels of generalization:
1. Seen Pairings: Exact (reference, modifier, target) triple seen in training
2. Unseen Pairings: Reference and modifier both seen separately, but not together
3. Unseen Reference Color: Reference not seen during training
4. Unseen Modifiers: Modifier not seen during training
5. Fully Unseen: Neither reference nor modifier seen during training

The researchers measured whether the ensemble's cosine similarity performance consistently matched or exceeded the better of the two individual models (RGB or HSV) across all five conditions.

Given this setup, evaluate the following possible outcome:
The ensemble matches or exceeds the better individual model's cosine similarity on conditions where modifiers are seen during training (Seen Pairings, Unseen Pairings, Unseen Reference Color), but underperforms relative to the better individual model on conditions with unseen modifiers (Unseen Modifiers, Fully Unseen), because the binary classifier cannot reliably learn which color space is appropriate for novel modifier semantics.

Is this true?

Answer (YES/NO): NO